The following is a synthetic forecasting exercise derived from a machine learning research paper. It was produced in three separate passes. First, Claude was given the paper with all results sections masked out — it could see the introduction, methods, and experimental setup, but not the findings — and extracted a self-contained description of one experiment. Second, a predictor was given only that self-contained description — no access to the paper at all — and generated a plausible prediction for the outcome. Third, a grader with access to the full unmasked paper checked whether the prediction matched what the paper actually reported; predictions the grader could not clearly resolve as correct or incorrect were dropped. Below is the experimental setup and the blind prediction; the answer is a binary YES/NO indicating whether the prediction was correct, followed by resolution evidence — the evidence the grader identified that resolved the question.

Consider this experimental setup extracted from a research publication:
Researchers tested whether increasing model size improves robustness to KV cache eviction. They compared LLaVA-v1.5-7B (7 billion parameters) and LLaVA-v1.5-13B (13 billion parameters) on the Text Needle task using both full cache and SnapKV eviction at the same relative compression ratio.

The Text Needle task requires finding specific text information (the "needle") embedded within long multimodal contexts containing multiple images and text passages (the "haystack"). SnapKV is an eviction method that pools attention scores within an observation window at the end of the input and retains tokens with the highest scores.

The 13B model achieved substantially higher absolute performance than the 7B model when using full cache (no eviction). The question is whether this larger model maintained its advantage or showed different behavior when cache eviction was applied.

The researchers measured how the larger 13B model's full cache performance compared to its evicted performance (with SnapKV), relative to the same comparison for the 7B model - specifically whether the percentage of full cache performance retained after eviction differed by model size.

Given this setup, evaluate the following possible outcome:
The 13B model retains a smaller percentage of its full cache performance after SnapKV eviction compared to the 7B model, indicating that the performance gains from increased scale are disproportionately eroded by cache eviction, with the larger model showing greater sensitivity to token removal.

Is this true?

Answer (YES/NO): YES